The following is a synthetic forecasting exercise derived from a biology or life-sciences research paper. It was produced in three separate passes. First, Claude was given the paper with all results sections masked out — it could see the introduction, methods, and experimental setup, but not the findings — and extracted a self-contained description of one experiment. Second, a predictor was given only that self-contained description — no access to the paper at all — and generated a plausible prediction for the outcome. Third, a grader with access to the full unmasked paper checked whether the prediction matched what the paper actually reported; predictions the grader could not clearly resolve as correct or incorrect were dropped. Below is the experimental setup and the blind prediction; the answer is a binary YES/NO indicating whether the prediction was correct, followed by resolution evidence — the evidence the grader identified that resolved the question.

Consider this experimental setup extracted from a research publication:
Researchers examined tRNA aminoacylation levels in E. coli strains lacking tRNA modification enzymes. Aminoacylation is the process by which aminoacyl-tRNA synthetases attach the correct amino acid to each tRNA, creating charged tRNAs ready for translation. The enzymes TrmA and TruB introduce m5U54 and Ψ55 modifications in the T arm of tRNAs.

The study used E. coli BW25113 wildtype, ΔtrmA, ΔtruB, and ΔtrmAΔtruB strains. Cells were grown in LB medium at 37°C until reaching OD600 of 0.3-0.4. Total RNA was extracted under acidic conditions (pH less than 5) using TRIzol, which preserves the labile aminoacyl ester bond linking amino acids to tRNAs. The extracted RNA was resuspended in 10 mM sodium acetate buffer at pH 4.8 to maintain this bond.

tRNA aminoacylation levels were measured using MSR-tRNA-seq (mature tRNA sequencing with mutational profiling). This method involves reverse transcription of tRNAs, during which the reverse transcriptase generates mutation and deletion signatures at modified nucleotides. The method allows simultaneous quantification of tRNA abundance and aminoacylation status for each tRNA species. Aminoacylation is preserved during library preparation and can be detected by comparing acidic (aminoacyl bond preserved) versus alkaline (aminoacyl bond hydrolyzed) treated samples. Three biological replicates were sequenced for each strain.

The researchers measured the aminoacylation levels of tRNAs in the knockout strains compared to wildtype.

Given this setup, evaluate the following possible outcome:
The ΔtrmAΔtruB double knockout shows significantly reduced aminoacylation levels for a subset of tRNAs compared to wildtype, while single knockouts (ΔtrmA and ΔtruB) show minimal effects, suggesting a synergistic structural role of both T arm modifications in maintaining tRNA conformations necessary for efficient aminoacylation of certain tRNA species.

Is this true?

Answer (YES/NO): NO